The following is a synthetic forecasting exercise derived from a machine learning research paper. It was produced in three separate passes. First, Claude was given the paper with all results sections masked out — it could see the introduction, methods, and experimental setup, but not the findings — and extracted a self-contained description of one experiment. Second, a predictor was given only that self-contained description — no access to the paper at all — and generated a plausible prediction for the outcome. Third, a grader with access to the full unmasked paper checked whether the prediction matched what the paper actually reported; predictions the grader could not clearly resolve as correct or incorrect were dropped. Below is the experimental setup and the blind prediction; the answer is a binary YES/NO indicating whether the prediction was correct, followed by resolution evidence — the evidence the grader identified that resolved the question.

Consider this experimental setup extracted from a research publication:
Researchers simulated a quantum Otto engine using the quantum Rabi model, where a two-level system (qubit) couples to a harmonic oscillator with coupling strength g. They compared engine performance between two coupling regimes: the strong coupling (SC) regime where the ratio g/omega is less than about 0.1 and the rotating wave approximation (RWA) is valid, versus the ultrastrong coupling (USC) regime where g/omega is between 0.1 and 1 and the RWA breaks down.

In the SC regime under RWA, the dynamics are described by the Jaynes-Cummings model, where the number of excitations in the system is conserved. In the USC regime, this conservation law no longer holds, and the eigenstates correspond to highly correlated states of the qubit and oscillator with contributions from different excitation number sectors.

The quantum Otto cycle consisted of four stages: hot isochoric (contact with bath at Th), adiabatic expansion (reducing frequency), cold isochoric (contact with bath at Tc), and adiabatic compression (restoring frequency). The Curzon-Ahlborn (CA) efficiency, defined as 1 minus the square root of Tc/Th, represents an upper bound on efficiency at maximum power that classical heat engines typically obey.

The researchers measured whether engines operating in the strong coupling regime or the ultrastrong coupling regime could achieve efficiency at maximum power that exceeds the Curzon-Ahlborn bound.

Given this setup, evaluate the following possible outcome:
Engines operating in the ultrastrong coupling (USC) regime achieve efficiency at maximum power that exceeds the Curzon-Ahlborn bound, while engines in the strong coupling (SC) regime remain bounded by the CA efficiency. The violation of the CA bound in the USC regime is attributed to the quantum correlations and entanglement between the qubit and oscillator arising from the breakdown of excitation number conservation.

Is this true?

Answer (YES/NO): YES